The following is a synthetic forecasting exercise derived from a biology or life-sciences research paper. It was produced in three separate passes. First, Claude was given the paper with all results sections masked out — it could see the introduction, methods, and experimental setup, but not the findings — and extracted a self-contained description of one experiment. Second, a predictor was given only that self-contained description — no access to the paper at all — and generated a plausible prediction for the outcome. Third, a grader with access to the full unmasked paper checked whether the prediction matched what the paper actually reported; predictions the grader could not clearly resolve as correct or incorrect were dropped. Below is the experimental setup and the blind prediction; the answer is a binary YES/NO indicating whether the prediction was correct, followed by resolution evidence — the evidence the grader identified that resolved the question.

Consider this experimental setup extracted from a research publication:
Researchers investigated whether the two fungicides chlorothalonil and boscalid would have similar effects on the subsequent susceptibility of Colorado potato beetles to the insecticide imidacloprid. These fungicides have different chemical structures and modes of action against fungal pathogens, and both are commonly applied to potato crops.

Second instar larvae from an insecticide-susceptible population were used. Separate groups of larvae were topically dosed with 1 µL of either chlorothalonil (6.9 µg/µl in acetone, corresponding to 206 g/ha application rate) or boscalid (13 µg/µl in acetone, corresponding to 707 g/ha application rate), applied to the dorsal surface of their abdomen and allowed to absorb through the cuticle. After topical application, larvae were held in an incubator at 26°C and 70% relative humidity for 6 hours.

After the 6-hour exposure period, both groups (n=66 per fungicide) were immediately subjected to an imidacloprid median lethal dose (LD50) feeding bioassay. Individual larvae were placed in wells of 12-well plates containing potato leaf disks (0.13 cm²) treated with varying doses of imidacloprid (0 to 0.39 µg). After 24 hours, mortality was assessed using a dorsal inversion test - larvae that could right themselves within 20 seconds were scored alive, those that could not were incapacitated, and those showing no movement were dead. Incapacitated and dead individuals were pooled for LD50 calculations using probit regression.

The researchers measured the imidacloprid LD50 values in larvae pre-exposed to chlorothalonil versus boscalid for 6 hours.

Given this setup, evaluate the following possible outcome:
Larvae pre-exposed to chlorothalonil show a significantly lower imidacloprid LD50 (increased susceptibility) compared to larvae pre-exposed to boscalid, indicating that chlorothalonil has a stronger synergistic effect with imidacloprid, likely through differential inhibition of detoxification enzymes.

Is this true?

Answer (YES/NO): NO